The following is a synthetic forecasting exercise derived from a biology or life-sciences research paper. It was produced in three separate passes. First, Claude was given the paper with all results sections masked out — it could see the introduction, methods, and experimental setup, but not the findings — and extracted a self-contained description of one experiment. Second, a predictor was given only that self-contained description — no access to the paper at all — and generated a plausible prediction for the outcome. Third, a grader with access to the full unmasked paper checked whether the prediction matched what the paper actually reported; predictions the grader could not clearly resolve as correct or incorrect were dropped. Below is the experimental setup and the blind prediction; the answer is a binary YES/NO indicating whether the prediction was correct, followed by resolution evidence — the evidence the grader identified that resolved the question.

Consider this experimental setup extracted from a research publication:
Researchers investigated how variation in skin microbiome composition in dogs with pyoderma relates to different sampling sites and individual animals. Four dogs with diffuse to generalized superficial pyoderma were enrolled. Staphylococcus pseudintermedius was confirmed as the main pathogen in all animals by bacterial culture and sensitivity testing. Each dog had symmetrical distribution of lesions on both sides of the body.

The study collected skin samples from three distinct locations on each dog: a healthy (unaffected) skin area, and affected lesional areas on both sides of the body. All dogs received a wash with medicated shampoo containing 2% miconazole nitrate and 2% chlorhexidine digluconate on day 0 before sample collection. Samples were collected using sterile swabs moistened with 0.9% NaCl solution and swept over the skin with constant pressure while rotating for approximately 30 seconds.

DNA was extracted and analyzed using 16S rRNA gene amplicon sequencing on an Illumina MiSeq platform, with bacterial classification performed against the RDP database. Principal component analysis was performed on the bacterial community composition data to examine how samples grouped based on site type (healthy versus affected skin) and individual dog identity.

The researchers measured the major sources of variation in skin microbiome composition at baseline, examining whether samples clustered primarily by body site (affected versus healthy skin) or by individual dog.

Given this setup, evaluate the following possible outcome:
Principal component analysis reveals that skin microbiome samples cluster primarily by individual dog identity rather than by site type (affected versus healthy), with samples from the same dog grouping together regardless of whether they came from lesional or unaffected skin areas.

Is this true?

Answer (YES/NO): NO